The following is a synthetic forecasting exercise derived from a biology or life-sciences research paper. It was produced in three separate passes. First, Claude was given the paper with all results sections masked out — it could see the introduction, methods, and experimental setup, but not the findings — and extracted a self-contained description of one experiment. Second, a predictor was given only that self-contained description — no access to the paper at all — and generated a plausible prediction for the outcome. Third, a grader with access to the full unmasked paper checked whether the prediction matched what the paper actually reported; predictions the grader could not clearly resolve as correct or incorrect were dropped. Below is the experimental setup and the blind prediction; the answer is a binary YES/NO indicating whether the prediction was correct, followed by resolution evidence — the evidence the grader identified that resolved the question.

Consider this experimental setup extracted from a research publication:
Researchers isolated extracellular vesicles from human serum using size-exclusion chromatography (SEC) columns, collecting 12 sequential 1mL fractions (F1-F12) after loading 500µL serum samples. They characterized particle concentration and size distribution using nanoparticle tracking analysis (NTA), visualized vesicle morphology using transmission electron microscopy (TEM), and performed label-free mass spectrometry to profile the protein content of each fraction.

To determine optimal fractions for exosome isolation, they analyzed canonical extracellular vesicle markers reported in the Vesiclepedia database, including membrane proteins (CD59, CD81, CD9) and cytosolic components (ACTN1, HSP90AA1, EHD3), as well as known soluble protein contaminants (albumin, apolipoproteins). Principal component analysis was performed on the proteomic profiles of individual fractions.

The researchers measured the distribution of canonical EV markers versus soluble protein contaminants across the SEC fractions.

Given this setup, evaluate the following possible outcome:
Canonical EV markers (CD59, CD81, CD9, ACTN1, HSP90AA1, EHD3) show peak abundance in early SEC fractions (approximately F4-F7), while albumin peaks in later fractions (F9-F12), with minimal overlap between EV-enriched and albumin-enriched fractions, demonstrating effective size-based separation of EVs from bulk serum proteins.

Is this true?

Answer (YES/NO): NO